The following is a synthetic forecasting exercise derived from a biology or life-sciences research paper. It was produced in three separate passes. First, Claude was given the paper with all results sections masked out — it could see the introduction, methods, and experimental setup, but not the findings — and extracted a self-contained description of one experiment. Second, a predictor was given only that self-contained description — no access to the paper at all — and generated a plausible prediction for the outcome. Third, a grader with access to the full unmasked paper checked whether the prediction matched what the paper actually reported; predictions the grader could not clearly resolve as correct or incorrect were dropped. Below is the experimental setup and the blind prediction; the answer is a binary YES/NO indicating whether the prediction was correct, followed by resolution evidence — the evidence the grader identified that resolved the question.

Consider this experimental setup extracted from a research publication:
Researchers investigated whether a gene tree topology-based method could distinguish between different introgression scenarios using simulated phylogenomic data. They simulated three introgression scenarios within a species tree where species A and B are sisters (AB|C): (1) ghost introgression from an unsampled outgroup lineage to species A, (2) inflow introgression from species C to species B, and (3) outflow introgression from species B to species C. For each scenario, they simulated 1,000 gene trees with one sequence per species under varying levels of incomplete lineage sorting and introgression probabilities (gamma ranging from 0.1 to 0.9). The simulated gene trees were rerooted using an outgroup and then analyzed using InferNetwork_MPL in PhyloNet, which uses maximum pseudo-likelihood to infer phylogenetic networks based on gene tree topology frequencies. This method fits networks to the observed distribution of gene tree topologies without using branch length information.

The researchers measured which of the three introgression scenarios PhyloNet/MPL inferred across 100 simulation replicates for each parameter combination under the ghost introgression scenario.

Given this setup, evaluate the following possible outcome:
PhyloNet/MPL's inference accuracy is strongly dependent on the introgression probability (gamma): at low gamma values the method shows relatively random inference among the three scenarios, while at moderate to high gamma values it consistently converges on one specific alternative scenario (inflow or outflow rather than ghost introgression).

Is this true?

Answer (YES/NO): NO